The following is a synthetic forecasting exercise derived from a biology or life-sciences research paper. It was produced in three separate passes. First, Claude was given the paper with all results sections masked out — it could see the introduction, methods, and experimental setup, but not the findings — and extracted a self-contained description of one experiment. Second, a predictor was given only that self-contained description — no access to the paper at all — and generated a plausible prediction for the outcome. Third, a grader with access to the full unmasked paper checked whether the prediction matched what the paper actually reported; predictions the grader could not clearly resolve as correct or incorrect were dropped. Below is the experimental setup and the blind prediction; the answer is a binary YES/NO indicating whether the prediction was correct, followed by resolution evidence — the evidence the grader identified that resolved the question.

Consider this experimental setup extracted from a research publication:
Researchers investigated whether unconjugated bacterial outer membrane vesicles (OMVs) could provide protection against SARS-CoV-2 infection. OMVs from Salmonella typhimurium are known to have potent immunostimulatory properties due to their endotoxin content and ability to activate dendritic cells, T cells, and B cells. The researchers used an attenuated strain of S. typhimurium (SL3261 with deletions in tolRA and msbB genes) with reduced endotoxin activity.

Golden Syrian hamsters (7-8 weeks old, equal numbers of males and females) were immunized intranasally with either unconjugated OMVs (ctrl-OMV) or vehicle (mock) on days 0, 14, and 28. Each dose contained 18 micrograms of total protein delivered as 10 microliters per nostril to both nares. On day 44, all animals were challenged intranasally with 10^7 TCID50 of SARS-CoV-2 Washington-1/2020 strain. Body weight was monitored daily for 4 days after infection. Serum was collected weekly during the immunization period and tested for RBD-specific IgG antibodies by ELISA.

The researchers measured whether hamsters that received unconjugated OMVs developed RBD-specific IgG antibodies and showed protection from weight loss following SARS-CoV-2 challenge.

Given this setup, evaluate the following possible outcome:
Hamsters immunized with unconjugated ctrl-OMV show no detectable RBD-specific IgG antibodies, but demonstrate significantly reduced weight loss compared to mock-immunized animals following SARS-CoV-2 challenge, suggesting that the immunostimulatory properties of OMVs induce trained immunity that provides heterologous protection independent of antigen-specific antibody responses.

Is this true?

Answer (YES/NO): NO